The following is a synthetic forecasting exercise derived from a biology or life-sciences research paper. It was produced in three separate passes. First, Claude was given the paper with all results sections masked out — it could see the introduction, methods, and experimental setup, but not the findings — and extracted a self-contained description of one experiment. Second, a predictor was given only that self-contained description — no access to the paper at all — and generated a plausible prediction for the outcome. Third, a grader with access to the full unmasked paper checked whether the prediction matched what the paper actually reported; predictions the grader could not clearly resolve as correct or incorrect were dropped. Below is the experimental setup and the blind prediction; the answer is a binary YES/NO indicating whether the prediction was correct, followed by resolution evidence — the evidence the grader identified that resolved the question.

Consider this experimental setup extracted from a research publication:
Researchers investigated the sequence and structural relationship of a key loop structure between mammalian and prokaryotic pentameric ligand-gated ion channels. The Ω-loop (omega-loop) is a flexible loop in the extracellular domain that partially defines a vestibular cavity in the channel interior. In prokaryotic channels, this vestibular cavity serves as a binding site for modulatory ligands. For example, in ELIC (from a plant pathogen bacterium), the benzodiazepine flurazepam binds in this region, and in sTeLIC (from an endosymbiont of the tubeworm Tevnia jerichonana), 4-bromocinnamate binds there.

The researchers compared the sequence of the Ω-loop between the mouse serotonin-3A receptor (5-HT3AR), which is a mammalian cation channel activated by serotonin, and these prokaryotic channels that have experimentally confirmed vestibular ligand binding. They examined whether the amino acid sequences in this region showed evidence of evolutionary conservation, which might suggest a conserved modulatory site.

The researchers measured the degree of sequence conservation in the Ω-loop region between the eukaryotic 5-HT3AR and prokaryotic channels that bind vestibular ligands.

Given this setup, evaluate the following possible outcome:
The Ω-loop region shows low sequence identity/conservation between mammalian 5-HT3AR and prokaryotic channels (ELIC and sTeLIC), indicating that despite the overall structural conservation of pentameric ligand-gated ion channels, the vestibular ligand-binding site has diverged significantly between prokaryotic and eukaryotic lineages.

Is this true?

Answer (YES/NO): YES